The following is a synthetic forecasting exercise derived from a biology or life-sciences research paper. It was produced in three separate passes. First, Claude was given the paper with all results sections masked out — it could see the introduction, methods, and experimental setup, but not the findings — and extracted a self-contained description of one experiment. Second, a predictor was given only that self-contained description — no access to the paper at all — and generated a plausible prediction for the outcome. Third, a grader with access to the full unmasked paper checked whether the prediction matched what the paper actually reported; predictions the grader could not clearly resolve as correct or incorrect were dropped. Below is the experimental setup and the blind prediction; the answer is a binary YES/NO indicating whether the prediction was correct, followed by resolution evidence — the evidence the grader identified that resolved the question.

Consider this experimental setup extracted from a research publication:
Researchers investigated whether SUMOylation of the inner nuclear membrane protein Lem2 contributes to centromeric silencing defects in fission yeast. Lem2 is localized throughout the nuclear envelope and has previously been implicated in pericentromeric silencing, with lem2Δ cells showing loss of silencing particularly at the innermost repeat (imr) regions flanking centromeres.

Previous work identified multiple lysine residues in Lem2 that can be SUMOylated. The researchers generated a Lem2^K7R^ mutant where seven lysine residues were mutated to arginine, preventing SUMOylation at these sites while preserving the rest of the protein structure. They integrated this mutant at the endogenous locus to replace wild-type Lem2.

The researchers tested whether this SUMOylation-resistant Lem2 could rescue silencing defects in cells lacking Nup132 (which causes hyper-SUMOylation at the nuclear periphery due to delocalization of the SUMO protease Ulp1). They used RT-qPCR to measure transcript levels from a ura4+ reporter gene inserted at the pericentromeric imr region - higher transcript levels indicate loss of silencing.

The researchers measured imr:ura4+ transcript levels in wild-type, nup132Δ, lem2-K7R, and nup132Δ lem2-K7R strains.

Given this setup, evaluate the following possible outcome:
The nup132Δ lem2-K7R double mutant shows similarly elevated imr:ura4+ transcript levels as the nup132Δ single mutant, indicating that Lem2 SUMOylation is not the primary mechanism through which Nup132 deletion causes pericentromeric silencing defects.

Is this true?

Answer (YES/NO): NO